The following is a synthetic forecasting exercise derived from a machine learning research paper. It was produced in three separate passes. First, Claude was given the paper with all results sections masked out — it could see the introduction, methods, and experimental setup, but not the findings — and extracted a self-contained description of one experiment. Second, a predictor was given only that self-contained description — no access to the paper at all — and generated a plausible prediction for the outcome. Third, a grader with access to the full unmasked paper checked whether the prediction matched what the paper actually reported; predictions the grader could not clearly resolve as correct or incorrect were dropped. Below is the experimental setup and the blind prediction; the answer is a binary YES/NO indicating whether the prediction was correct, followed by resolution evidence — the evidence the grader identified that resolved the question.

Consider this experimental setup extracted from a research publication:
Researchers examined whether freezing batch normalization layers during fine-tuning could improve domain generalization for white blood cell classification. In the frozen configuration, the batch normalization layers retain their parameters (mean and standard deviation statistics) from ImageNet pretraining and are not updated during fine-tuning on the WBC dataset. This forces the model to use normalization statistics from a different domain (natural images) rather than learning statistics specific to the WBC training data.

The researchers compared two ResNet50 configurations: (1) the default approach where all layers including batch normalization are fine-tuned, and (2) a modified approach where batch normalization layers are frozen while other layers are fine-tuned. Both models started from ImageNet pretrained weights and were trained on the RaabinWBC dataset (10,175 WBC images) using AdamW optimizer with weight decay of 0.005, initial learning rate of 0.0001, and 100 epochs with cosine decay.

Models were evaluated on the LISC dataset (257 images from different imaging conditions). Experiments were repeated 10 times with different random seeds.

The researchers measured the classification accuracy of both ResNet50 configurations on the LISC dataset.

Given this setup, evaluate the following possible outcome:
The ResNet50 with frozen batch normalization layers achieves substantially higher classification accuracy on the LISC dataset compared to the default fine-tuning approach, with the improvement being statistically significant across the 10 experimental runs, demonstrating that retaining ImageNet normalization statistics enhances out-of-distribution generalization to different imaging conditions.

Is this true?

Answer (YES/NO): YES